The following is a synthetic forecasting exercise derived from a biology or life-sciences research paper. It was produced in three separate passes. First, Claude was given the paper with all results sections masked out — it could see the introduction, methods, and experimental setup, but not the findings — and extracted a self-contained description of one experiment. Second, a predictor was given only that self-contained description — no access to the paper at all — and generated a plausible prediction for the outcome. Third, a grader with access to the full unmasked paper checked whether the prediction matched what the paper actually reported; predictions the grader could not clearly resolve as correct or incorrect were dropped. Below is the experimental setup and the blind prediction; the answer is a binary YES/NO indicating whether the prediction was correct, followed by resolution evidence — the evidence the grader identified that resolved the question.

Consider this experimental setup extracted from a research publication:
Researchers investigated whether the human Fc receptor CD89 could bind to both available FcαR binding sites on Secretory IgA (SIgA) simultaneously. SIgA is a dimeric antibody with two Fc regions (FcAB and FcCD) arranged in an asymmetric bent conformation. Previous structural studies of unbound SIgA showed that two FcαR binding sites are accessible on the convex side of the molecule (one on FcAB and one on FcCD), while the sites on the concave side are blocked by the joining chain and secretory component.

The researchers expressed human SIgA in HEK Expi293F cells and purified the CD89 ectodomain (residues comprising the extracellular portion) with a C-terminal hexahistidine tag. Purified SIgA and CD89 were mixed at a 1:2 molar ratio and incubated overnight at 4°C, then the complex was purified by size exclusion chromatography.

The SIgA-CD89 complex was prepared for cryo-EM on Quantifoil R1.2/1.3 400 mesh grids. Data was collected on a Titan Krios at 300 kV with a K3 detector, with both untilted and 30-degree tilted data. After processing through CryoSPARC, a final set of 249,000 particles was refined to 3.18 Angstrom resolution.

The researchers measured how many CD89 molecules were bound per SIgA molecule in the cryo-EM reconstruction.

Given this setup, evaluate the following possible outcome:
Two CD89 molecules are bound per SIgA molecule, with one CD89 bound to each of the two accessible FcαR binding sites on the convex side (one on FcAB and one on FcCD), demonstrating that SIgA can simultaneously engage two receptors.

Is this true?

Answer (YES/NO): YES